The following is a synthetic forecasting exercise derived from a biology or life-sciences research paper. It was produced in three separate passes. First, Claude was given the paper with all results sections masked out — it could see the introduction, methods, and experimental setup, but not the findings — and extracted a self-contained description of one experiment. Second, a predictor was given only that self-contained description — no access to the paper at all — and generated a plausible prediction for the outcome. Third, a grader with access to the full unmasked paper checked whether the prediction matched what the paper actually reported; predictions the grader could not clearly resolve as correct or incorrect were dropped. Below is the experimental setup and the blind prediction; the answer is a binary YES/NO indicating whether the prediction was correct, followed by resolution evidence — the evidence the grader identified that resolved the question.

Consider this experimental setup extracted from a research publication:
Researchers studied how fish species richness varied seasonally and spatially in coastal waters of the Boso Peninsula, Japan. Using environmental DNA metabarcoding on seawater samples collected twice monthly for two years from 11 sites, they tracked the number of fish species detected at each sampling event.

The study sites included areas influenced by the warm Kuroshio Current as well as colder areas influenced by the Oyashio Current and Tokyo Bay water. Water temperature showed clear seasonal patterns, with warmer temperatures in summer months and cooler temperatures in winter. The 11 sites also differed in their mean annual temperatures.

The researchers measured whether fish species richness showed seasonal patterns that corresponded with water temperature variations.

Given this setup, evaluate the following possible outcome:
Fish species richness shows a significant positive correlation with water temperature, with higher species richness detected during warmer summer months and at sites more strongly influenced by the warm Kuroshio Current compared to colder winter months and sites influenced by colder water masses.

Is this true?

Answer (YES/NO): YES